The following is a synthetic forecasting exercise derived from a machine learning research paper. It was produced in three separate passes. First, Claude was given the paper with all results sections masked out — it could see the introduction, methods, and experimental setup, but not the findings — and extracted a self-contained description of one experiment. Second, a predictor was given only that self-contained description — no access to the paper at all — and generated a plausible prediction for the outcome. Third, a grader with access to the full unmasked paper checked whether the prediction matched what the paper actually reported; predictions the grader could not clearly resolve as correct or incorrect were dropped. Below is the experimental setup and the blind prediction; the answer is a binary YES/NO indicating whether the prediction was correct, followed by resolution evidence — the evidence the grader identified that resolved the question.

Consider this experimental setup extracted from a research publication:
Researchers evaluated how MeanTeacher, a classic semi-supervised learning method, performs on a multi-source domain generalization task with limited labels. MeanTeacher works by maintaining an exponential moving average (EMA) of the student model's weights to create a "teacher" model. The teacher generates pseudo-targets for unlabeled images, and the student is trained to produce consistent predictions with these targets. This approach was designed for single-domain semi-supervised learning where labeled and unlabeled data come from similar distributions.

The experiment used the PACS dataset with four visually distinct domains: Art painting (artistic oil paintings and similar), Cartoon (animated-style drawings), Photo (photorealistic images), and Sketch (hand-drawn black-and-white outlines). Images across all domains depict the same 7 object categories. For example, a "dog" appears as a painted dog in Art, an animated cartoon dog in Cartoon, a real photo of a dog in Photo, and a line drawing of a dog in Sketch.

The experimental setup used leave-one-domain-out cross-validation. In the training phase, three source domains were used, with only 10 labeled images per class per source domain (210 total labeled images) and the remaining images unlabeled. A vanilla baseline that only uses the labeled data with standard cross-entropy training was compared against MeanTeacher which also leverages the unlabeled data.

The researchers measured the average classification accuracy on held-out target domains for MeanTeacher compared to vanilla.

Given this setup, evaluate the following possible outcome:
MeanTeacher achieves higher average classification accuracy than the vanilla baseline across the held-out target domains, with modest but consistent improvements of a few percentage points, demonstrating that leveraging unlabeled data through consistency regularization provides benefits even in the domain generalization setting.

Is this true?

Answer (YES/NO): NO